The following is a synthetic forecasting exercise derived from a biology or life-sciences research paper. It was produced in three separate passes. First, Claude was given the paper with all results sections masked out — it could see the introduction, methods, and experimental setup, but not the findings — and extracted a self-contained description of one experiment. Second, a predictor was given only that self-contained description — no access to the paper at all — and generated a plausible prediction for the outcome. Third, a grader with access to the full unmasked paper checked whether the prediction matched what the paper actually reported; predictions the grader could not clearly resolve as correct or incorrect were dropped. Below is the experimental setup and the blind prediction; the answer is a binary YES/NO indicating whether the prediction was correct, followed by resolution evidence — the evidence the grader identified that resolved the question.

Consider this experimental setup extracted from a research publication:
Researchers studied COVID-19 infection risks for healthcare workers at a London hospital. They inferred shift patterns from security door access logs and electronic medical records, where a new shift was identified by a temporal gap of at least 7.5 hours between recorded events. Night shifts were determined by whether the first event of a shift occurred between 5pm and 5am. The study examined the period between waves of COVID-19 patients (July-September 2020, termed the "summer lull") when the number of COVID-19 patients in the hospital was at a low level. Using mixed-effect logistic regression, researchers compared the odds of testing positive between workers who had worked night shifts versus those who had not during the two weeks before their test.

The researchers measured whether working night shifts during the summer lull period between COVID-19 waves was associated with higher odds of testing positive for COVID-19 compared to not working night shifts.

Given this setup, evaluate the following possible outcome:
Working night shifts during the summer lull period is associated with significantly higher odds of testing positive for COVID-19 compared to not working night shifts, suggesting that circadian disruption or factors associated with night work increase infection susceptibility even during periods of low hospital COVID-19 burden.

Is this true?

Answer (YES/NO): YES